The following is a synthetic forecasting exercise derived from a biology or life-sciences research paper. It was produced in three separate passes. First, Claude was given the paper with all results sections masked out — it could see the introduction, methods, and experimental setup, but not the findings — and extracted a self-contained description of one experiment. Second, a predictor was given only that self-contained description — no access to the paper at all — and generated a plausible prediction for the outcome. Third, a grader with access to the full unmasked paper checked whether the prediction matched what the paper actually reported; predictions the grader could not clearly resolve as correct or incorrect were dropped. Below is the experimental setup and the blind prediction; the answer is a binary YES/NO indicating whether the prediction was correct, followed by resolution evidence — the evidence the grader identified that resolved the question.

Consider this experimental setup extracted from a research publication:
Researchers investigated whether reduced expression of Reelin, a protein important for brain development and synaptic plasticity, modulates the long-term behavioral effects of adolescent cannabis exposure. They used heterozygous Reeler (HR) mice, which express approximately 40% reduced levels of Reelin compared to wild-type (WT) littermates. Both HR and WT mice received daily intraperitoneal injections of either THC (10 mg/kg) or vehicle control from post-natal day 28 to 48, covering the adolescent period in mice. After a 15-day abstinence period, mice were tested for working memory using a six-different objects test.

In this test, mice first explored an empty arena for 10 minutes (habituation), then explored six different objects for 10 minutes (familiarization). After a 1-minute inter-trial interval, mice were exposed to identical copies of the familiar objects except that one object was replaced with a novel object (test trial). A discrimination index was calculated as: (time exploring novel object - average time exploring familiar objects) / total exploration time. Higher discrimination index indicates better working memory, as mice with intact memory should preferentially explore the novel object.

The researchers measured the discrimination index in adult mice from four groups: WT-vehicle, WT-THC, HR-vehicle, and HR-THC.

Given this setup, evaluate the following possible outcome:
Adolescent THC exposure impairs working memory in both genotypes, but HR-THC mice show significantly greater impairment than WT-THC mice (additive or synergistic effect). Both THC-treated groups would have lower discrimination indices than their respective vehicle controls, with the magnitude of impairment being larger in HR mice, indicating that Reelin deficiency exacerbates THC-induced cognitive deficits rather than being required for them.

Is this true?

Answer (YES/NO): NO